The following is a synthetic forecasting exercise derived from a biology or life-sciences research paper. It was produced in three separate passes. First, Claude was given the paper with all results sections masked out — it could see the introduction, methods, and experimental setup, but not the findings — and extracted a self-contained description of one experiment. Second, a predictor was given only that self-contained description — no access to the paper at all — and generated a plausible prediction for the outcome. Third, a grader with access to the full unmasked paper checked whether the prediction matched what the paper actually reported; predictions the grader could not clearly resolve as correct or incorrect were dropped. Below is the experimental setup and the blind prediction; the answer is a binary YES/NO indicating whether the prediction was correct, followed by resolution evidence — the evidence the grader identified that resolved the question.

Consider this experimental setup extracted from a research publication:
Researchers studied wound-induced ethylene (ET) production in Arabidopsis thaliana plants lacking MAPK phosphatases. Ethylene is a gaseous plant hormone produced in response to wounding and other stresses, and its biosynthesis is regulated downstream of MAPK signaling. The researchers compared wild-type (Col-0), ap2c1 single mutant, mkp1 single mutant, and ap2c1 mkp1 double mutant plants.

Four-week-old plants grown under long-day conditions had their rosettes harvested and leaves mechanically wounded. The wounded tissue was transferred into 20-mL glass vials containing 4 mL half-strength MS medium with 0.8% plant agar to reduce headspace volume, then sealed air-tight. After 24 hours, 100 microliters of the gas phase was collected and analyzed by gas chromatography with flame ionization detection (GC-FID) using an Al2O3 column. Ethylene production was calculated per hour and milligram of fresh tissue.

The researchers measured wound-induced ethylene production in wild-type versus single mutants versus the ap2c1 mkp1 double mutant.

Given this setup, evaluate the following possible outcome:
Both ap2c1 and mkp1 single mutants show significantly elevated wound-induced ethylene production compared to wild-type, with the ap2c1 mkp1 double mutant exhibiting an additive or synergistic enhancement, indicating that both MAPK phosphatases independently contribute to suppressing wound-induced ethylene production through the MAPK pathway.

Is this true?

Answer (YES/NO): NO